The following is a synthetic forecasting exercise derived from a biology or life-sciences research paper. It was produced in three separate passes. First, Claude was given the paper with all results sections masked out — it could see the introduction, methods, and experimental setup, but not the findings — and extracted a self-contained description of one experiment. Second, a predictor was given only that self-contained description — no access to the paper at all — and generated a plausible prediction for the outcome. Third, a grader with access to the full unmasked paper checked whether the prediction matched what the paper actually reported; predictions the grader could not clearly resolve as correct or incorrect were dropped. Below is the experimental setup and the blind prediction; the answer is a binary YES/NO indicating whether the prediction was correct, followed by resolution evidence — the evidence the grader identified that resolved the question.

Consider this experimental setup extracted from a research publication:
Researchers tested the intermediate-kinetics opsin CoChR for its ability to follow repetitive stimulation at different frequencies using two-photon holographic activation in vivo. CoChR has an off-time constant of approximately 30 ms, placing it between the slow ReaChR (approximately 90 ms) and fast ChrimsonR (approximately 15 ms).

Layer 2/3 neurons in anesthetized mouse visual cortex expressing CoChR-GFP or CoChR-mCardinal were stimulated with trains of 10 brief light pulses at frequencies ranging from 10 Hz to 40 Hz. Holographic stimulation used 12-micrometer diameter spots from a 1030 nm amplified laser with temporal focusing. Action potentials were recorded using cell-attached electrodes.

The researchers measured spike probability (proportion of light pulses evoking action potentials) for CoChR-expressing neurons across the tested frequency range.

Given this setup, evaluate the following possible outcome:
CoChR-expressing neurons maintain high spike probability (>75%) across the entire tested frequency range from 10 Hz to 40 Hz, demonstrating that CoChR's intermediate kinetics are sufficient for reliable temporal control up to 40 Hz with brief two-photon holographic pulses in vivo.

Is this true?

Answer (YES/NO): NO